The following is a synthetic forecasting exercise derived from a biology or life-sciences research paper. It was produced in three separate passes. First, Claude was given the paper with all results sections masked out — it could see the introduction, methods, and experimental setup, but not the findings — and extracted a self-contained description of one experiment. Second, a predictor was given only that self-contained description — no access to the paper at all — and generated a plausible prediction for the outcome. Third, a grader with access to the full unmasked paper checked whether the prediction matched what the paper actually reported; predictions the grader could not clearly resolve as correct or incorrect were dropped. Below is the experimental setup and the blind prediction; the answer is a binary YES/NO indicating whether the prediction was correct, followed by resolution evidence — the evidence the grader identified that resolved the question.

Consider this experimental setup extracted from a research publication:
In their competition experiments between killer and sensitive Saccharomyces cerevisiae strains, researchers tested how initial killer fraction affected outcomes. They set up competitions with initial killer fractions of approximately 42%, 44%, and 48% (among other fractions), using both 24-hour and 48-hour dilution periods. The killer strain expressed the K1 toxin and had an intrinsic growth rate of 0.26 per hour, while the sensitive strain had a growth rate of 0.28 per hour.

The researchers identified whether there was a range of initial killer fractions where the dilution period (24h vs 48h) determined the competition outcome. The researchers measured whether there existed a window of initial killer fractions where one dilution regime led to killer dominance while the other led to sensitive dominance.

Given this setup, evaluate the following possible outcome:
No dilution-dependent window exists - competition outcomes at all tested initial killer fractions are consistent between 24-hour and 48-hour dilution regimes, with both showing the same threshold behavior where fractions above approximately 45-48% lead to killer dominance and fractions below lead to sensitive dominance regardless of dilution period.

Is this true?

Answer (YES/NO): NO